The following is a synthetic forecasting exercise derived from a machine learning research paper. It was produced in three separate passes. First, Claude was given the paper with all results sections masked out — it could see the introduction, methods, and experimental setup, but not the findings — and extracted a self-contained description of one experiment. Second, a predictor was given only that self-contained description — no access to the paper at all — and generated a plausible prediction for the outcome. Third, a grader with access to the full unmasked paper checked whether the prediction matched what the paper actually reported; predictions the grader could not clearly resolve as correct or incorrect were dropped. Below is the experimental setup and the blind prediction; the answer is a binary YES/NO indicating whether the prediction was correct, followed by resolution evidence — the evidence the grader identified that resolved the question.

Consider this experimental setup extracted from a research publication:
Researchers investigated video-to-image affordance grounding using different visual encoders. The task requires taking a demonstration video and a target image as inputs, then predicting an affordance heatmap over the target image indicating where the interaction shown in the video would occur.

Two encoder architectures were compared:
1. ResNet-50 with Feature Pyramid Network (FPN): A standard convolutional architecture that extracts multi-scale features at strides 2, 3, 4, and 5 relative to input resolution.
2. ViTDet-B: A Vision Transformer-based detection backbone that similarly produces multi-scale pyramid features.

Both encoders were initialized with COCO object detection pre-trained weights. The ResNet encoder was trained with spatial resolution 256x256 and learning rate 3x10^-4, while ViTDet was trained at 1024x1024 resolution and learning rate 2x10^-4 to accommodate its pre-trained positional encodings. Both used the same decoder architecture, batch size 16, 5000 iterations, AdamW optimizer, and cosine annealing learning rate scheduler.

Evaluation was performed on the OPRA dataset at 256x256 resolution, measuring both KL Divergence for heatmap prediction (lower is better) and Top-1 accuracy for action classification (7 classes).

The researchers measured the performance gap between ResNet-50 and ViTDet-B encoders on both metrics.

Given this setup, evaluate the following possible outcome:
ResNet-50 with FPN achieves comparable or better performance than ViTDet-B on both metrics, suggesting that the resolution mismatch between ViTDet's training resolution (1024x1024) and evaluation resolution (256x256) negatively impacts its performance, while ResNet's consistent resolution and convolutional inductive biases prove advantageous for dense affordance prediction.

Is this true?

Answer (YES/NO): NO